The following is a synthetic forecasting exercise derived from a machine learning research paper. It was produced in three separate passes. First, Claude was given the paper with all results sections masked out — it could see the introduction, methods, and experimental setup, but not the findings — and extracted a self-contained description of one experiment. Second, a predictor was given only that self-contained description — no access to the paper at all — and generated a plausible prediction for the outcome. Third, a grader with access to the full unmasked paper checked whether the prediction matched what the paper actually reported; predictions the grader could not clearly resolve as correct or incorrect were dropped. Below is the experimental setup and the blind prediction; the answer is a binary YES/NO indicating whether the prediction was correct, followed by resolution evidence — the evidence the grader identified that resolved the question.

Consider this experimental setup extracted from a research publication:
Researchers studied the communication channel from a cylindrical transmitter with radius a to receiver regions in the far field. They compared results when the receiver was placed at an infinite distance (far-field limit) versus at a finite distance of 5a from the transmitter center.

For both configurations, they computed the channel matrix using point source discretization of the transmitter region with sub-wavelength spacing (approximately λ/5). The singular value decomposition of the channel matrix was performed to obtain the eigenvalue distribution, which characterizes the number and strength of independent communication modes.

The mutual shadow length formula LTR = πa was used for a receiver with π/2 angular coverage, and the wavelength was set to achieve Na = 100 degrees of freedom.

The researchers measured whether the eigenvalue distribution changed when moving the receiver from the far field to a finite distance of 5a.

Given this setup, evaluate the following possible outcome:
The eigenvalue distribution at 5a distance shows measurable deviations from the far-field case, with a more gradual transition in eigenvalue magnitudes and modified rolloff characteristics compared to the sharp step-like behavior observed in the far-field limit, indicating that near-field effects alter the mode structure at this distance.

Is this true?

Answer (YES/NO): NO